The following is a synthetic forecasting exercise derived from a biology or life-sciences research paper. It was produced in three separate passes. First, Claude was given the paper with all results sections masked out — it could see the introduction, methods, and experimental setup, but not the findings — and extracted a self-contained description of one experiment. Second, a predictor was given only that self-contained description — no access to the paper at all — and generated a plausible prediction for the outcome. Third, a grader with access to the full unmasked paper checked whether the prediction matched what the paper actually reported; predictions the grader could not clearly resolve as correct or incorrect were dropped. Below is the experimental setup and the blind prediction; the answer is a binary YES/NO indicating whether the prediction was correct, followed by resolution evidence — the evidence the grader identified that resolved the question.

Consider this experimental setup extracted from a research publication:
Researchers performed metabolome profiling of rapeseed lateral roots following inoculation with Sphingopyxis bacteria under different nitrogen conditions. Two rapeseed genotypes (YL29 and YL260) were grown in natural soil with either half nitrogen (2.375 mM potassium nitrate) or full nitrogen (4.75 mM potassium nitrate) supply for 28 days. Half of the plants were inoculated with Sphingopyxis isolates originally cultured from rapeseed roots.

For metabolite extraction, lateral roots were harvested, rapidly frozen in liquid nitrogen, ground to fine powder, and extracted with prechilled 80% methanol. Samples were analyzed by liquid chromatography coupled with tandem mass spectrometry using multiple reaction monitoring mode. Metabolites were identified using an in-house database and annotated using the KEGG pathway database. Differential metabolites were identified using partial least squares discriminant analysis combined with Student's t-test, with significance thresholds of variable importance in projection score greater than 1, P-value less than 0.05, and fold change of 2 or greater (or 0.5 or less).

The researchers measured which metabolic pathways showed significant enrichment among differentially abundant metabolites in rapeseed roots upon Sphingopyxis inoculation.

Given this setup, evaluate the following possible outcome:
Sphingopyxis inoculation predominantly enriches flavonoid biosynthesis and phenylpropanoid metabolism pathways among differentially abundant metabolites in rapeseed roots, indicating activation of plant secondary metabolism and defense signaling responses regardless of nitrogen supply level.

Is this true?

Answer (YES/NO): NO